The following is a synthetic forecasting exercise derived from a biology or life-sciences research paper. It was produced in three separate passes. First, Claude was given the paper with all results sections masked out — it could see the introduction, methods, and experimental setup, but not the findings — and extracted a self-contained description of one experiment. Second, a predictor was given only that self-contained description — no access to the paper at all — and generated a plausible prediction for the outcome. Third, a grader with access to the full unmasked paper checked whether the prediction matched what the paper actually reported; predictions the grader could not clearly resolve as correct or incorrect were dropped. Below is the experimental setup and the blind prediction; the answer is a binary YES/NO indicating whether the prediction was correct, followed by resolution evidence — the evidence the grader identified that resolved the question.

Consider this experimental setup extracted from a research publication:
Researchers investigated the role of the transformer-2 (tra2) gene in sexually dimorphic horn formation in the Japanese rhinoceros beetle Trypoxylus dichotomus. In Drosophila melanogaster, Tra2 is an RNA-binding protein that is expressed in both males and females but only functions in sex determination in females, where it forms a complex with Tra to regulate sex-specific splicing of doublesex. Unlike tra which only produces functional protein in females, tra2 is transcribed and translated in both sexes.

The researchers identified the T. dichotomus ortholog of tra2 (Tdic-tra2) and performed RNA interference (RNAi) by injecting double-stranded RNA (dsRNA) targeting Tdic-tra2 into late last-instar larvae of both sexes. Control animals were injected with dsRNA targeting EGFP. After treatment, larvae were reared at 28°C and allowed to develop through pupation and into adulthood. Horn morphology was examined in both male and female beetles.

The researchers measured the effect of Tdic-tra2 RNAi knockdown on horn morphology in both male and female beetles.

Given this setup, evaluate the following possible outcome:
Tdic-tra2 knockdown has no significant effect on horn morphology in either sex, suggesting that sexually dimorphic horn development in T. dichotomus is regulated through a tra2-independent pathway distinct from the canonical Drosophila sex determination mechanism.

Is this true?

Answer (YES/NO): NO